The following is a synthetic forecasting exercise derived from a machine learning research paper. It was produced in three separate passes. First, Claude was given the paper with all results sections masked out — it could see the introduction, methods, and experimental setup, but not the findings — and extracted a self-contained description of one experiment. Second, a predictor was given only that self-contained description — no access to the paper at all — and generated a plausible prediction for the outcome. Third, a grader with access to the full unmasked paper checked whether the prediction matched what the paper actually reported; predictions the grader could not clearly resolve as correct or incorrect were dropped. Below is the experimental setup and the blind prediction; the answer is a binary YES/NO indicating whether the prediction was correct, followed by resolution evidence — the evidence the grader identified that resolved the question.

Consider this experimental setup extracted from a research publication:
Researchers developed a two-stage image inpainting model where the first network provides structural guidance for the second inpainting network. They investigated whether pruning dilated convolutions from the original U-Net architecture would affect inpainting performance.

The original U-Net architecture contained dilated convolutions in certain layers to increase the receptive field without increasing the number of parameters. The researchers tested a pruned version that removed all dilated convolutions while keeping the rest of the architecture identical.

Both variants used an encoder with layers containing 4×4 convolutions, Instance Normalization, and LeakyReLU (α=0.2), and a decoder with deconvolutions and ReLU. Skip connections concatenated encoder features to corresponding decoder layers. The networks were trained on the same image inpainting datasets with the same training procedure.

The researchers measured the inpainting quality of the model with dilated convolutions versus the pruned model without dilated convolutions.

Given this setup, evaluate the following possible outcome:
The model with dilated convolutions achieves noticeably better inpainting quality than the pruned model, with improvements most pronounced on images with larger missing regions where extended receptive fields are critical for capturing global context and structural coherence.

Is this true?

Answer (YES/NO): NO